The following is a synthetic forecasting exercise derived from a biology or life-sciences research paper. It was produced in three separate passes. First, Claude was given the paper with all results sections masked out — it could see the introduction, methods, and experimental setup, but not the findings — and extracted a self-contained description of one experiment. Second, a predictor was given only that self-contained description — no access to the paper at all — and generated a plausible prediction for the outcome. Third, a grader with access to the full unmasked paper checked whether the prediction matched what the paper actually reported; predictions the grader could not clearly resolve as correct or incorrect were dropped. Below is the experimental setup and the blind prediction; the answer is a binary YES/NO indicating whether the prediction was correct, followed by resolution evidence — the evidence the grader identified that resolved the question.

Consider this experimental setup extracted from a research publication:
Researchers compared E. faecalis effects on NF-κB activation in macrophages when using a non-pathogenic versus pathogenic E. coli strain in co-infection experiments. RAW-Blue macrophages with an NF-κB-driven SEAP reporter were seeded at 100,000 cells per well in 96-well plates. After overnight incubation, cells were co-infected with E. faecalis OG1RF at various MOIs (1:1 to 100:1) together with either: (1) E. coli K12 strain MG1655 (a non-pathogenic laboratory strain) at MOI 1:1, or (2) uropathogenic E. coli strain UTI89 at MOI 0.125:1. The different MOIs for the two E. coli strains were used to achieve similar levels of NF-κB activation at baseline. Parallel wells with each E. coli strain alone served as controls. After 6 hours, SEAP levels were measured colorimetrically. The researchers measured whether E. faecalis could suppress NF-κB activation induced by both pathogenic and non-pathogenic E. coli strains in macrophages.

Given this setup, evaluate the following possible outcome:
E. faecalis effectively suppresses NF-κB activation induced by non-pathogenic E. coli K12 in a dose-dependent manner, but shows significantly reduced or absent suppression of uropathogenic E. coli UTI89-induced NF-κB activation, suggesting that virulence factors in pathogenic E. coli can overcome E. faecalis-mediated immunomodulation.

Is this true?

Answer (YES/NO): NO